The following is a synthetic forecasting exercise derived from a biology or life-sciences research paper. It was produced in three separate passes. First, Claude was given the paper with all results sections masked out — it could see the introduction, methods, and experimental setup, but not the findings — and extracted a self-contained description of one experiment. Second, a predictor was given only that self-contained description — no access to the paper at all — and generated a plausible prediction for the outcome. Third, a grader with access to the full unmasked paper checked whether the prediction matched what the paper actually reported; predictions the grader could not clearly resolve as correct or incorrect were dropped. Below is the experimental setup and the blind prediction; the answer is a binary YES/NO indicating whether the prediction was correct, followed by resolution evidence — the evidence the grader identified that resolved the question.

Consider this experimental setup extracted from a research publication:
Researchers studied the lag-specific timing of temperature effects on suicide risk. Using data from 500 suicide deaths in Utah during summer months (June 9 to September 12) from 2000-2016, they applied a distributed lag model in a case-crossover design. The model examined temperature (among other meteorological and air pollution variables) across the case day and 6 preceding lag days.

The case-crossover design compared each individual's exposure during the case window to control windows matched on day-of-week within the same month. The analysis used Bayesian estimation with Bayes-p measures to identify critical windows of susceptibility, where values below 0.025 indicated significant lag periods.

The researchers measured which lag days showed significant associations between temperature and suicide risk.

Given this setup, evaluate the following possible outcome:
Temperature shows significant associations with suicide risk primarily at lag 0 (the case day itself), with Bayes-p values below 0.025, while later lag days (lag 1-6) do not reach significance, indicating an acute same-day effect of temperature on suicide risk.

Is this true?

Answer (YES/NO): NO